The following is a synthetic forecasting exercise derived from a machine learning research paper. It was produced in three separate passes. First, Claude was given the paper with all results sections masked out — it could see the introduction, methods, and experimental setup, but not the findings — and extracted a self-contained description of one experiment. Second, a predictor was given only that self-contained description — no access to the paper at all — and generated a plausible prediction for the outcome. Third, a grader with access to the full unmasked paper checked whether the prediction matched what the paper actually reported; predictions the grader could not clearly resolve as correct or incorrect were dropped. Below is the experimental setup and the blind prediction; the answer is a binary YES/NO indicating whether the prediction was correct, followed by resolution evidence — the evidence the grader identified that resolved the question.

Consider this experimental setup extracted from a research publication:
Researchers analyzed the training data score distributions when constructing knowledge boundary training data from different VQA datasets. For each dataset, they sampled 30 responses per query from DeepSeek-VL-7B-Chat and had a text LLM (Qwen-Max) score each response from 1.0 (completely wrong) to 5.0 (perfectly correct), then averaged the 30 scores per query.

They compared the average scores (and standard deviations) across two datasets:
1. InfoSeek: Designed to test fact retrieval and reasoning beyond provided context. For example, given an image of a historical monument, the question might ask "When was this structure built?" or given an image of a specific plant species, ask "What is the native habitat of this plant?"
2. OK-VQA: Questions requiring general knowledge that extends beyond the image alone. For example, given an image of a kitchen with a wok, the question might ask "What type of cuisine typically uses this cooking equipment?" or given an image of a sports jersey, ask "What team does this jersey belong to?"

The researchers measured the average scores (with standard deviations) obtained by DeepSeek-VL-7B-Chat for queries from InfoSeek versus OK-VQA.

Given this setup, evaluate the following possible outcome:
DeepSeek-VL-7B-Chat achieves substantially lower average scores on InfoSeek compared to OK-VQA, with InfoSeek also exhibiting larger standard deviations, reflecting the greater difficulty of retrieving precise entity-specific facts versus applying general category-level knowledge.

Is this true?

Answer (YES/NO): YES